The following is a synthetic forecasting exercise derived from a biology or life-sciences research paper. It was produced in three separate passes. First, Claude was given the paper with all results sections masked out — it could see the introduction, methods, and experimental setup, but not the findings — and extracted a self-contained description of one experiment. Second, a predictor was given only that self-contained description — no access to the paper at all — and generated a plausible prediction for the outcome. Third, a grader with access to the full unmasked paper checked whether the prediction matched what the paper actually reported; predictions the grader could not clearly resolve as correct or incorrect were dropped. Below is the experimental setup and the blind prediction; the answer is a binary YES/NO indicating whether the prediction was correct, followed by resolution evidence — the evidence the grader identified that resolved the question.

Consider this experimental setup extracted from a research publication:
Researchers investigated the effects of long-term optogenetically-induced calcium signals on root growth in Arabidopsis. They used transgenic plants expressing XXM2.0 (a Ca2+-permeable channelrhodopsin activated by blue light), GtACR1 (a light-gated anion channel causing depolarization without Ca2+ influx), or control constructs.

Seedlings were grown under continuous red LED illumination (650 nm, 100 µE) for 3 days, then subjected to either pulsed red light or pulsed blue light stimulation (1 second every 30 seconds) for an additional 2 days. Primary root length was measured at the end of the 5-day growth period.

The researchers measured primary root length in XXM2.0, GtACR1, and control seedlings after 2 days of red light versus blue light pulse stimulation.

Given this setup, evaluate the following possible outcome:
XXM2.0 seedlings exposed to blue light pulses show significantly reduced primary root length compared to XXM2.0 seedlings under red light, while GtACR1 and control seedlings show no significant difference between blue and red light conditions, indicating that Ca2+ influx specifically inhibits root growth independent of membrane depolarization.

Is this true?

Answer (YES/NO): YES